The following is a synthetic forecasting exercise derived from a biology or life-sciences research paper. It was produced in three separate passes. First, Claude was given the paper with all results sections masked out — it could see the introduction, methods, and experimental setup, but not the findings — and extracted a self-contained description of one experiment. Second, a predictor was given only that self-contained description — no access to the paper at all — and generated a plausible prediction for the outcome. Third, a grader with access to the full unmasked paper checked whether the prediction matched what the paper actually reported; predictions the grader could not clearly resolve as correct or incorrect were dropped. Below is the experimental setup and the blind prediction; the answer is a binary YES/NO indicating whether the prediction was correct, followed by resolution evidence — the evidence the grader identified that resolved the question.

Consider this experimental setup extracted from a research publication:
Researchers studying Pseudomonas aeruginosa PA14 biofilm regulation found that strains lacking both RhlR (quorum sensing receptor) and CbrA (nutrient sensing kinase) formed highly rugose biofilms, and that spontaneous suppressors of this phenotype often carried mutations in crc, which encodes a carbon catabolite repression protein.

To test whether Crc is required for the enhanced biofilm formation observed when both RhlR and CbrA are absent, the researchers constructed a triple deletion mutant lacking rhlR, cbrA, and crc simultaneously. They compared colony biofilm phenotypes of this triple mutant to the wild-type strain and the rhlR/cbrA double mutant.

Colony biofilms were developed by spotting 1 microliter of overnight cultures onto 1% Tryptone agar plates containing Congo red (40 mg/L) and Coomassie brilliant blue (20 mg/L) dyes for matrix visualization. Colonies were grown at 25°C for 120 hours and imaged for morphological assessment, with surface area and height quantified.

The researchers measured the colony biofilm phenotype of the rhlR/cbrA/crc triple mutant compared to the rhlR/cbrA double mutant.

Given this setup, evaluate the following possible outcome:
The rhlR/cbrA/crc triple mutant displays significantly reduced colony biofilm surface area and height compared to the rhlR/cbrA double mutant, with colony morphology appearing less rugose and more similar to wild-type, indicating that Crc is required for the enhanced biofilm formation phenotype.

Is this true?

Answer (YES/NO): NO